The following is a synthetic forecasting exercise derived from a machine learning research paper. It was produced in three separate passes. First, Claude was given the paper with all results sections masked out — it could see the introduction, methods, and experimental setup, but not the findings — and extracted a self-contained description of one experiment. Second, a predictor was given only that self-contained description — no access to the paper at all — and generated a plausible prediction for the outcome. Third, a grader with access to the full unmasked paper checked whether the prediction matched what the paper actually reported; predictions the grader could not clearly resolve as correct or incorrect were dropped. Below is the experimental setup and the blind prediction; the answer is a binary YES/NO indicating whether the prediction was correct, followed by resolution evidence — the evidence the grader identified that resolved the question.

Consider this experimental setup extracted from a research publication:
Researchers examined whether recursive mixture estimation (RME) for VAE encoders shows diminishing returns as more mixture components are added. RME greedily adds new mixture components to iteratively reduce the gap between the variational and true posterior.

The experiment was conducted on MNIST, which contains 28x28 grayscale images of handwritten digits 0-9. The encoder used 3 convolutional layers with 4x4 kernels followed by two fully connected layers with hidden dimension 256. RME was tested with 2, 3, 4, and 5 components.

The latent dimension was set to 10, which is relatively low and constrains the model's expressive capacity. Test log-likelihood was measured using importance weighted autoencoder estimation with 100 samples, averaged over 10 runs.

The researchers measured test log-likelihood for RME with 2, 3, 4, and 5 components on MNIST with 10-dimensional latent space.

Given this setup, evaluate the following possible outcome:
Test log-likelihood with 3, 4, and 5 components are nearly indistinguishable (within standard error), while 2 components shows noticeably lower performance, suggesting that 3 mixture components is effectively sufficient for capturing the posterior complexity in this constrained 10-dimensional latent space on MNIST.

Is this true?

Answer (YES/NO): NO